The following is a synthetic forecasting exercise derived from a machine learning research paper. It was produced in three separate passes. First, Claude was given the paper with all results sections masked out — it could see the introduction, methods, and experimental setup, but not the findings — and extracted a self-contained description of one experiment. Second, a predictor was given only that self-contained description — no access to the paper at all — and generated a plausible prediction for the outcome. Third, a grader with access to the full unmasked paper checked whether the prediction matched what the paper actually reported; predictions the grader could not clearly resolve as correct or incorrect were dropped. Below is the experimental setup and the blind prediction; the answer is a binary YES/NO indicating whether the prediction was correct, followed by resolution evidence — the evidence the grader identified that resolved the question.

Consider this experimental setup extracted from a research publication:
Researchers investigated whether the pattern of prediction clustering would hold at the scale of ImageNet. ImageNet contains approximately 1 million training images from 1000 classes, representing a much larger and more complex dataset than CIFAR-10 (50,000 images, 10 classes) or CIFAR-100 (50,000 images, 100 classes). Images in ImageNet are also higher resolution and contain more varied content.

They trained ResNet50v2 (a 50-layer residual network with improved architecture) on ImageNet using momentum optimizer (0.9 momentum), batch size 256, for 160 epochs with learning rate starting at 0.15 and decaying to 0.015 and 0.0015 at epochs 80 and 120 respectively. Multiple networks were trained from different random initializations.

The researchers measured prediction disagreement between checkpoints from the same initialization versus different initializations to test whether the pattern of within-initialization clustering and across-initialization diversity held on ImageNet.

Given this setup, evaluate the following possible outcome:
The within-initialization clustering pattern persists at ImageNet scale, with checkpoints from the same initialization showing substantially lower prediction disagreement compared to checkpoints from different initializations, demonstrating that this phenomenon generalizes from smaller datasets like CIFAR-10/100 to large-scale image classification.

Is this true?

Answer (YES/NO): YES